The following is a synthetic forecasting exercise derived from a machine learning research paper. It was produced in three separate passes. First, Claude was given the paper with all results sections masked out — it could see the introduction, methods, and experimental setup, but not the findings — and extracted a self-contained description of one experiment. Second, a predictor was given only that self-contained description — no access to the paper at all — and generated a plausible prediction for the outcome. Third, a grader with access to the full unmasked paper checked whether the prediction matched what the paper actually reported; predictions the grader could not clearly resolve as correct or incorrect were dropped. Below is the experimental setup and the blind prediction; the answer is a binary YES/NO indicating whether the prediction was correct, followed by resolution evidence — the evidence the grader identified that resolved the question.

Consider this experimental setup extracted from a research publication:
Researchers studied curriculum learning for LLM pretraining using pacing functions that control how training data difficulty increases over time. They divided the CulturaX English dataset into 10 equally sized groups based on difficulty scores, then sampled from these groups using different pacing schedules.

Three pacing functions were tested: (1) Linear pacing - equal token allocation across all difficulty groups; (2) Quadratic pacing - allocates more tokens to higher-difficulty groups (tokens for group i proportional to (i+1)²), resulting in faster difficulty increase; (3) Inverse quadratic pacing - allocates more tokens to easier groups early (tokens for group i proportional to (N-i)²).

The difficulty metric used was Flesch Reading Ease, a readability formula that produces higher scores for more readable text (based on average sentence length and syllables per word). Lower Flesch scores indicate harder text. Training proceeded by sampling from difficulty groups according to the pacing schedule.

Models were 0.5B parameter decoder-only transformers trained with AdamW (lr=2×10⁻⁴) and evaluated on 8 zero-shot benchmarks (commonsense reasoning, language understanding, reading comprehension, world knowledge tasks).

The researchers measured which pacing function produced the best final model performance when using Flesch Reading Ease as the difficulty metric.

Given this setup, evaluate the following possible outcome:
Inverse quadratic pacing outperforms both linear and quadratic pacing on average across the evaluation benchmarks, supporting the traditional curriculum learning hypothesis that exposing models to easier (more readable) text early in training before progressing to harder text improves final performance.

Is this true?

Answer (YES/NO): NO